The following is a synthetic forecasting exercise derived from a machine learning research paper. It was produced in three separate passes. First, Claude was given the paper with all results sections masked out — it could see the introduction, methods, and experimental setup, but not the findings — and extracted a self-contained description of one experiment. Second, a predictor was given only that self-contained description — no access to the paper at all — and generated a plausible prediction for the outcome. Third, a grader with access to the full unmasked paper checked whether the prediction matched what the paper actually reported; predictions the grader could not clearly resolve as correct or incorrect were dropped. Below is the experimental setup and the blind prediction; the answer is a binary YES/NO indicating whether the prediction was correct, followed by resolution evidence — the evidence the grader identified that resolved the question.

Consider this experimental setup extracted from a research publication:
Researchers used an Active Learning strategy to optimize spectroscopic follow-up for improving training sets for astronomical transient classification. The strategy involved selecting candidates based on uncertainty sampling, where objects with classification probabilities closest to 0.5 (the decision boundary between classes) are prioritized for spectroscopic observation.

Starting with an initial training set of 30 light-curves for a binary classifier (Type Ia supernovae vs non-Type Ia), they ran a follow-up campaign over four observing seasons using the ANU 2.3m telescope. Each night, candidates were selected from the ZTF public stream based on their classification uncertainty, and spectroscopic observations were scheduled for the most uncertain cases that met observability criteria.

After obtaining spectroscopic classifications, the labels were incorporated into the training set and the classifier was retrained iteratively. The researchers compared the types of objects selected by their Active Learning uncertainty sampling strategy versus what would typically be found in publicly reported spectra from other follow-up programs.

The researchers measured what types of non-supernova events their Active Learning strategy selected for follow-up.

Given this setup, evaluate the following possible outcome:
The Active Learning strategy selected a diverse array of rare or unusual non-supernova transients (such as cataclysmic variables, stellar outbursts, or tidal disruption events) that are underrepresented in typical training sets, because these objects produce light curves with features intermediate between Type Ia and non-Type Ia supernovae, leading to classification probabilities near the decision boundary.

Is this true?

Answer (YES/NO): YES